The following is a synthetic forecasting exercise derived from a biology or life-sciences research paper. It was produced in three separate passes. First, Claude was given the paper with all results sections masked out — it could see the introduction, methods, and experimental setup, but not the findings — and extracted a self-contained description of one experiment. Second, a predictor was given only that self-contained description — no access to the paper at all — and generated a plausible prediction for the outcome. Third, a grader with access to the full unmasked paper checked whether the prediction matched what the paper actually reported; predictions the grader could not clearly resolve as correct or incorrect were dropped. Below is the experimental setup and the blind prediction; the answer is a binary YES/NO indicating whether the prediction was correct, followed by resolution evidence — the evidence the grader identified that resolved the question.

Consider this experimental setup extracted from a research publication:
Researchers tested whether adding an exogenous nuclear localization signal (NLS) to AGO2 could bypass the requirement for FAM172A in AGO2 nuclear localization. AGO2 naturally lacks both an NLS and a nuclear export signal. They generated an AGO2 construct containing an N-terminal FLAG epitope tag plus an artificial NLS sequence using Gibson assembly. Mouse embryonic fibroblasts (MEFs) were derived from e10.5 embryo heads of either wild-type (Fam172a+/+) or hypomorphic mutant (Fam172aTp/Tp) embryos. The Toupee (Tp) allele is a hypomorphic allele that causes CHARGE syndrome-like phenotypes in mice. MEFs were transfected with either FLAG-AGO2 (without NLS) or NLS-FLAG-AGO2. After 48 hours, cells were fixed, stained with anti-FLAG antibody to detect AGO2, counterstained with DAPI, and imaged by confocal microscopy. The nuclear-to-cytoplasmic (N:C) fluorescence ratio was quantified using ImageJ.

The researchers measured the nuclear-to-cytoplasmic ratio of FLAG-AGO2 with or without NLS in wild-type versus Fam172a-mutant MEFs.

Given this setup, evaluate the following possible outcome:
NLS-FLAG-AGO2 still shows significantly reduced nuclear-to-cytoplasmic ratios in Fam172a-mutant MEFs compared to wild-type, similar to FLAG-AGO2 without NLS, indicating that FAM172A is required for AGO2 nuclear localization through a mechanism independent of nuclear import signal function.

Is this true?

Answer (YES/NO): NO